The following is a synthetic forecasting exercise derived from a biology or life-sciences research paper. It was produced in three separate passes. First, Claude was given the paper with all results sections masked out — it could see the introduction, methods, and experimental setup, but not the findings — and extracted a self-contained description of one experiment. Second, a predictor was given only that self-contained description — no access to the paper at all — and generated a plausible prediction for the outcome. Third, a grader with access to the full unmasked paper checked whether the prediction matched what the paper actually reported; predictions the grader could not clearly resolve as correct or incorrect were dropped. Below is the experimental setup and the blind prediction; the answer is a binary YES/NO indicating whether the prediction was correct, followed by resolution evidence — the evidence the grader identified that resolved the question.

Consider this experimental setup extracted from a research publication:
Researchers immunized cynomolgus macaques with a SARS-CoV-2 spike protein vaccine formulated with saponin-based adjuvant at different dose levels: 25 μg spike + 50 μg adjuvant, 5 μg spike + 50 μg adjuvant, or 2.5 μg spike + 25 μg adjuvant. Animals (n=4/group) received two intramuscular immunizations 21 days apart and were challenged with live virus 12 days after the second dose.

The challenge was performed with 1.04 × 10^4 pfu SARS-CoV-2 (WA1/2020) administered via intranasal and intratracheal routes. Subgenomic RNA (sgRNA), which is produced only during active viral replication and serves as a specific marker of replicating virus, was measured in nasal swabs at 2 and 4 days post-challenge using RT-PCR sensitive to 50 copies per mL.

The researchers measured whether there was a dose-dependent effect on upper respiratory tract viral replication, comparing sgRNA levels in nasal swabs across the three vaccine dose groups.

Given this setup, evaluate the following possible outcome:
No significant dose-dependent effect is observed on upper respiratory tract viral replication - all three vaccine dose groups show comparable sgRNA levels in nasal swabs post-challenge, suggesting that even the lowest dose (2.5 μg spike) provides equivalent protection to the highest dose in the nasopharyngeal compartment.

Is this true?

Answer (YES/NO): YES